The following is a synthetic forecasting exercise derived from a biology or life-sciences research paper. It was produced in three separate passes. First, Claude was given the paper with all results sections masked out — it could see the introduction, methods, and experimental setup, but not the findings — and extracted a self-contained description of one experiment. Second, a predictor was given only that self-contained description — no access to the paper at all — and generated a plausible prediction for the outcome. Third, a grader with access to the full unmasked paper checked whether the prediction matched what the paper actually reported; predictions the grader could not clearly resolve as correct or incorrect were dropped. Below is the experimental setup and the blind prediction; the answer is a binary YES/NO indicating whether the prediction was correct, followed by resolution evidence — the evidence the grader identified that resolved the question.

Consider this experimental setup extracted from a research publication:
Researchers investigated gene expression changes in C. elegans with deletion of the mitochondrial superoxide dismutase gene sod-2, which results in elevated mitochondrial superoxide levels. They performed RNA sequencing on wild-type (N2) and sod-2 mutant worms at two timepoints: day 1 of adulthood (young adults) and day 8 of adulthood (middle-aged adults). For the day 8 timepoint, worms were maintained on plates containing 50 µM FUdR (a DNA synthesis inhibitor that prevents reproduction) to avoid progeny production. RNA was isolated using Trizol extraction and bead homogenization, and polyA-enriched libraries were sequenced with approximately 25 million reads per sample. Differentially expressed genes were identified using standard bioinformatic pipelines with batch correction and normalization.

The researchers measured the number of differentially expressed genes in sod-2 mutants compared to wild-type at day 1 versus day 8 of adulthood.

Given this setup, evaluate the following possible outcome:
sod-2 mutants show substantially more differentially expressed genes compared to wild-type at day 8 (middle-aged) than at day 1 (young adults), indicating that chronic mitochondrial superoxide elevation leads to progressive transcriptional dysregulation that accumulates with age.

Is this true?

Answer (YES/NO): NO